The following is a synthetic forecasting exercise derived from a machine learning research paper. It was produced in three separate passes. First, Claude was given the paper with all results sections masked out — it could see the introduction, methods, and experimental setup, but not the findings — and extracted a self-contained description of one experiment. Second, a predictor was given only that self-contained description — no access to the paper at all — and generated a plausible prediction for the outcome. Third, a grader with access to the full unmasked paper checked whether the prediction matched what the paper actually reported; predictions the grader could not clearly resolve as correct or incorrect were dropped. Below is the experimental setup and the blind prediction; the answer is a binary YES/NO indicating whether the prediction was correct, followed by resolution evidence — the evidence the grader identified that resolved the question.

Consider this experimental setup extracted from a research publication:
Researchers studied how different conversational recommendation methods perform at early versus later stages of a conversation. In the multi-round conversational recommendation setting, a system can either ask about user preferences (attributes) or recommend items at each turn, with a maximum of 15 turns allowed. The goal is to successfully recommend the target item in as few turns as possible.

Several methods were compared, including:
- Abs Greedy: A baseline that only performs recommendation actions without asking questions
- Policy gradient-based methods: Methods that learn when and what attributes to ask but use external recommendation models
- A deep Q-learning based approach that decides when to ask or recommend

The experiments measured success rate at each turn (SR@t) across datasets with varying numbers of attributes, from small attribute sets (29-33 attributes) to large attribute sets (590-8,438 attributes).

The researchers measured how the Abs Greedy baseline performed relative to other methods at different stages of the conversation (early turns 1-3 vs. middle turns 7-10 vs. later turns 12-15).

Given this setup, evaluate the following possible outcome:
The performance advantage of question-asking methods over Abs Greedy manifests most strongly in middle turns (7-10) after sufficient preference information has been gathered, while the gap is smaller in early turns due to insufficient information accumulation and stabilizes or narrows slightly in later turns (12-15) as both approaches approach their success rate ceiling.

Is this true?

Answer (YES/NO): NO